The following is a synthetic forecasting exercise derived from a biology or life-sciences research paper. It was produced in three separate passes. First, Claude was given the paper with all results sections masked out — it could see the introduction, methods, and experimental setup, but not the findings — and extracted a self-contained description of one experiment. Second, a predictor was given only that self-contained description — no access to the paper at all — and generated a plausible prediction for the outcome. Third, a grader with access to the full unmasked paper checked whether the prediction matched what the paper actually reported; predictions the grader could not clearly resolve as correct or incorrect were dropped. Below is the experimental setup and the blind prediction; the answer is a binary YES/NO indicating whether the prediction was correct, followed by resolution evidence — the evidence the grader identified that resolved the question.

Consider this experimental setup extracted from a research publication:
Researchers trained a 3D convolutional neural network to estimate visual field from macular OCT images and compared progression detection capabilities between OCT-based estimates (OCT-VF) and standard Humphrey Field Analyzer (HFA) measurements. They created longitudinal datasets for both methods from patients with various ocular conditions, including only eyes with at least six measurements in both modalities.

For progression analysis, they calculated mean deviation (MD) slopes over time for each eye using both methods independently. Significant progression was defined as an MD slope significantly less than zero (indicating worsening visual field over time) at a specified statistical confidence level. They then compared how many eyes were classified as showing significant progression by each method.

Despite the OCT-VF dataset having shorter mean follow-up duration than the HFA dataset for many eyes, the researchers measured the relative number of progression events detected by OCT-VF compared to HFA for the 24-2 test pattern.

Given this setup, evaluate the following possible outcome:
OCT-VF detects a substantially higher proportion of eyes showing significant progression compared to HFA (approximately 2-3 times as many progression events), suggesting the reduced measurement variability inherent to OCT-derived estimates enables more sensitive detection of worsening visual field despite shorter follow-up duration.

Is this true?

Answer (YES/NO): NO